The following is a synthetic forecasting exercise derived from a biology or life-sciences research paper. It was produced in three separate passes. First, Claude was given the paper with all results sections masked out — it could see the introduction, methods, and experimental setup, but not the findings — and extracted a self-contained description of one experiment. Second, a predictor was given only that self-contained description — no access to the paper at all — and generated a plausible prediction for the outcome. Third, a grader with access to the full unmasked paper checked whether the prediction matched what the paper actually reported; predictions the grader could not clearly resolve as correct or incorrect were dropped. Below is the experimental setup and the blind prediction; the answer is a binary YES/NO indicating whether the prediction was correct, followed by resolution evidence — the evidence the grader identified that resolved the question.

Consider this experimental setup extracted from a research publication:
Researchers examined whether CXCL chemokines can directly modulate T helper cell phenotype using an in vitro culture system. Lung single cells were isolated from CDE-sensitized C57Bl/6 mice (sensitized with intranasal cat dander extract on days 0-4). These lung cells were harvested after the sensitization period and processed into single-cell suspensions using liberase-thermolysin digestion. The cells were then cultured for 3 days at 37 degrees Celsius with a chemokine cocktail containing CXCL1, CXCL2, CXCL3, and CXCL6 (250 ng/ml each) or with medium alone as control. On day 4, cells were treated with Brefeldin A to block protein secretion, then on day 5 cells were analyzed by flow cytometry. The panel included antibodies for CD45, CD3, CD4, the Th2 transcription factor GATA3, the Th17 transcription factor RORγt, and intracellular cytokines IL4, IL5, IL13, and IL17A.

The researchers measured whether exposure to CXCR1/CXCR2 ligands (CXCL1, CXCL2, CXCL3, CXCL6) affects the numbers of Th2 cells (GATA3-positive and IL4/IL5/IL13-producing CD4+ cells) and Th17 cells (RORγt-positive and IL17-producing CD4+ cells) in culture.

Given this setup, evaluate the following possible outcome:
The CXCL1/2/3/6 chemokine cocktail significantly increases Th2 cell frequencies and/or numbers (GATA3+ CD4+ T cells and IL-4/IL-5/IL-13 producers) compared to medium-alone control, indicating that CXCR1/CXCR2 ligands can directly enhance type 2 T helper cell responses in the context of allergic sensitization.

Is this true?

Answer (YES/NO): YES